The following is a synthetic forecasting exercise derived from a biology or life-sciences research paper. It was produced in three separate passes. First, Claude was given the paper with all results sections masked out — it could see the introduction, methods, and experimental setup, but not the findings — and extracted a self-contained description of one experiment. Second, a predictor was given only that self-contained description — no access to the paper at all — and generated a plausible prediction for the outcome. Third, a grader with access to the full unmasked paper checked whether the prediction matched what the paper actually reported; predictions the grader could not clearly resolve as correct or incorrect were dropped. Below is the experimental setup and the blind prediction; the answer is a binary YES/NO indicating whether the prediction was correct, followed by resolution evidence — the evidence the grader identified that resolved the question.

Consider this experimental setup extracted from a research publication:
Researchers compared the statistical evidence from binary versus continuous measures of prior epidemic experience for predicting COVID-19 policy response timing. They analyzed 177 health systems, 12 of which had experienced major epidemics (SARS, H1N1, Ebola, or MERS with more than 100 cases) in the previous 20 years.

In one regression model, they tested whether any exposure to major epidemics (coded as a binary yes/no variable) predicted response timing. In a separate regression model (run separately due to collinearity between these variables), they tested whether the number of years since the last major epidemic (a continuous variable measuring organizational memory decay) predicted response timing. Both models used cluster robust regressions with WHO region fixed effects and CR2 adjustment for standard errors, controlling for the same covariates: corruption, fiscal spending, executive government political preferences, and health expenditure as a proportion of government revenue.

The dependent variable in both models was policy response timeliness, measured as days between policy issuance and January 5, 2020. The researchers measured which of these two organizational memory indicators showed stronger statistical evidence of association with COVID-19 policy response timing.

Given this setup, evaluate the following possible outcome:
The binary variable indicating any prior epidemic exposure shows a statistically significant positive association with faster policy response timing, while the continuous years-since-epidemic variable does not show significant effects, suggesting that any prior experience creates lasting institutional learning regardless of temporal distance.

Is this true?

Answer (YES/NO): NO